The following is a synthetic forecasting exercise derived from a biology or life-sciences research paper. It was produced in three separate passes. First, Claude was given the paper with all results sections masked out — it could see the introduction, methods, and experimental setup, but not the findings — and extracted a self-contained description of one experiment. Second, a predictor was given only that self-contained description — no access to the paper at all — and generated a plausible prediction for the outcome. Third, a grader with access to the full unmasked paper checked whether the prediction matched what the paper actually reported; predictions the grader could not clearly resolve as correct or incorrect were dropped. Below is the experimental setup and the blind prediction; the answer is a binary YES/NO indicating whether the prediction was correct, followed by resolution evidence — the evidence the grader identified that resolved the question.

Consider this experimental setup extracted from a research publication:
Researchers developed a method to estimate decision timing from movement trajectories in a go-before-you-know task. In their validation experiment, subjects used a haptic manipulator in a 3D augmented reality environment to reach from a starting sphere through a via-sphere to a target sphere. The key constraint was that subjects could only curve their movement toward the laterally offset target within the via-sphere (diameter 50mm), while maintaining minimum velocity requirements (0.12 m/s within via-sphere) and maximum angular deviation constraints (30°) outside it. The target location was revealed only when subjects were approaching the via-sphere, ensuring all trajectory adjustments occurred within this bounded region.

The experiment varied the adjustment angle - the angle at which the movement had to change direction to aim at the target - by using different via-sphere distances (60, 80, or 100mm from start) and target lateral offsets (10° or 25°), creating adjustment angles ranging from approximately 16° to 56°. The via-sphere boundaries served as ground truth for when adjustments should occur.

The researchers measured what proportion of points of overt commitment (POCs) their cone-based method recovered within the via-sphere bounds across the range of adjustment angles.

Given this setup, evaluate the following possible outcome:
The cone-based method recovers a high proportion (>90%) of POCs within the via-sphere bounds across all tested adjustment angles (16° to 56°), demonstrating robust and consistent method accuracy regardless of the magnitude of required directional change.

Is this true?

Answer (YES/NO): NO